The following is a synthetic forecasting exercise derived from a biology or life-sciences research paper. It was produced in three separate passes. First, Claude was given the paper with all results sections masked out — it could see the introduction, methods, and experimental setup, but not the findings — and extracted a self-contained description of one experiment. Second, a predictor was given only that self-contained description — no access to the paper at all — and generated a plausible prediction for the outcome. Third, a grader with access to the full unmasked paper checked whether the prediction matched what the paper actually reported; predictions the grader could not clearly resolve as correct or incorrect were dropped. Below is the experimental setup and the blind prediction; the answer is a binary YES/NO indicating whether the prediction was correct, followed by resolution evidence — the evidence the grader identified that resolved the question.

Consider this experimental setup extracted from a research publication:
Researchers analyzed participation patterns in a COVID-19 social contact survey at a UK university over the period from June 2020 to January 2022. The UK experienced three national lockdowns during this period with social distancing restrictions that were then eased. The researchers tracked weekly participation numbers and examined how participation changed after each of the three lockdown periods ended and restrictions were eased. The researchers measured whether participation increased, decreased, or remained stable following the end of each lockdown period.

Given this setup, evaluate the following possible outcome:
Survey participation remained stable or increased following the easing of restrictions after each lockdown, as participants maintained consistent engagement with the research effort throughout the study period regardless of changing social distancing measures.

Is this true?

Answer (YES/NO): NO